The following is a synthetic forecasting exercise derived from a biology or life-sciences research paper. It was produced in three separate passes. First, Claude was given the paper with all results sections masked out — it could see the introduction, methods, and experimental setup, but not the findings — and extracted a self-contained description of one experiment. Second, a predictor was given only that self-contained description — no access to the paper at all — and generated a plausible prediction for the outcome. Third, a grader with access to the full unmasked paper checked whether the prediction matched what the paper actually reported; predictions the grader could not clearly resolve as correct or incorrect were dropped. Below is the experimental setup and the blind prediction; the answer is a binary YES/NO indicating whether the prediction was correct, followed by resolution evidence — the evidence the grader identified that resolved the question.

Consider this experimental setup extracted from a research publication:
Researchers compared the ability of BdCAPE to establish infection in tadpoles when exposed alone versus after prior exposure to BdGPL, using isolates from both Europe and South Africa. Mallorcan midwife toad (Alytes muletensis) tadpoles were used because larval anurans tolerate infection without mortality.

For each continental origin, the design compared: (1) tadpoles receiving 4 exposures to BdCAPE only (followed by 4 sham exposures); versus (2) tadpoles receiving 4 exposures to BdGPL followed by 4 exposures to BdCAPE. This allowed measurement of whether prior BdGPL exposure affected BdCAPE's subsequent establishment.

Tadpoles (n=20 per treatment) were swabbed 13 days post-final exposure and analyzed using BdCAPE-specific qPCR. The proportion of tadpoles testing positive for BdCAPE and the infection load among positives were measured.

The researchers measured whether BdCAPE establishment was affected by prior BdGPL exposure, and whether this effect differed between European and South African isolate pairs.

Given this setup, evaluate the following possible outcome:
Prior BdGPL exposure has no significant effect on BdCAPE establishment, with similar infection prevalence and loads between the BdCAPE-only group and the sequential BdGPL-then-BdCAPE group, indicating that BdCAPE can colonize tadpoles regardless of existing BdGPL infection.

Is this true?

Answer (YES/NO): NO